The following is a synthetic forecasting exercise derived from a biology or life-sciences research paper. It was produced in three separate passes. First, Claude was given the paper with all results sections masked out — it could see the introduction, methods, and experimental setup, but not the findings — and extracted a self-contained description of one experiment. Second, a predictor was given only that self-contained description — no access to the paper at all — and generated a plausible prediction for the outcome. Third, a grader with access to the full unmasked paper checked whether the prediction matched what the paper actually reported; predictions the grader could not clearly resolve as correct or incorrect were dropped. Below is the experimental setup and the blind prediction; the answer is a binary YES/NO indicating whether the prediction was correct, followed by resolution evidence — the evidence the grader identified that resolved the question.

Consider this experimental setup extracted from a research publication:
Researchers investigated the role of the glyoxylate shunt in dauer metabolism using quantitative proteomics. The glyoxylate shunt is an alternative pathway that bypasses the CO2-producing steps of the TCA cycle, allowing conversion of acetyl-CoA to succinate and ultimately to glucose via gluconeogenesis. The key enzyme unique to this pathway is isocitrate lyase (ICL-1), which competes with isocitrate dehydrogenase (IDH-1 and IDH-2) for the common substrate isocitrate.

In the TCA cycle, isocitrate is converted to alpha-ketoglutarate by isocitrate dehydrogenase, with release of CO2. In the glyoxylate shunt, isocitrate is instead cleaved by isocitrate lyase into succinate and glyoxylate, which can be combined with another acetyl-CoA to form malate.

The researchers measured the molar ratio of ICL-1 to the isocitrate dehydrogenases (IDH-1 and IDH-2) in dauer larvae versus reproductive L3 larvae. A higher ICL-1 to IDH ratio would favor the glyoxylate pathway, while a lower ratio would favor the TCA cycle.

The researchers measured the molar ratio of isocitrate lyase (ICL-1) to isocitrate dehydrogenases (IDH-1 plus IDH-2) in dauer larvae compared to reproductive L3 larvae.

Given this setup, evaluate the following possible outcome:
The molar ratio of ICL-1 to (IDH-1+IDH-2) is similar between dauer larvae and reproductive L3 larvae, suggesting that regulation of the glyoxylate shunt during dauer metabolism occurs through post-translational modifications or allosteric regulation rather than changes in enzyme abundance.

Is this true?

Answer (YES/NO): NO